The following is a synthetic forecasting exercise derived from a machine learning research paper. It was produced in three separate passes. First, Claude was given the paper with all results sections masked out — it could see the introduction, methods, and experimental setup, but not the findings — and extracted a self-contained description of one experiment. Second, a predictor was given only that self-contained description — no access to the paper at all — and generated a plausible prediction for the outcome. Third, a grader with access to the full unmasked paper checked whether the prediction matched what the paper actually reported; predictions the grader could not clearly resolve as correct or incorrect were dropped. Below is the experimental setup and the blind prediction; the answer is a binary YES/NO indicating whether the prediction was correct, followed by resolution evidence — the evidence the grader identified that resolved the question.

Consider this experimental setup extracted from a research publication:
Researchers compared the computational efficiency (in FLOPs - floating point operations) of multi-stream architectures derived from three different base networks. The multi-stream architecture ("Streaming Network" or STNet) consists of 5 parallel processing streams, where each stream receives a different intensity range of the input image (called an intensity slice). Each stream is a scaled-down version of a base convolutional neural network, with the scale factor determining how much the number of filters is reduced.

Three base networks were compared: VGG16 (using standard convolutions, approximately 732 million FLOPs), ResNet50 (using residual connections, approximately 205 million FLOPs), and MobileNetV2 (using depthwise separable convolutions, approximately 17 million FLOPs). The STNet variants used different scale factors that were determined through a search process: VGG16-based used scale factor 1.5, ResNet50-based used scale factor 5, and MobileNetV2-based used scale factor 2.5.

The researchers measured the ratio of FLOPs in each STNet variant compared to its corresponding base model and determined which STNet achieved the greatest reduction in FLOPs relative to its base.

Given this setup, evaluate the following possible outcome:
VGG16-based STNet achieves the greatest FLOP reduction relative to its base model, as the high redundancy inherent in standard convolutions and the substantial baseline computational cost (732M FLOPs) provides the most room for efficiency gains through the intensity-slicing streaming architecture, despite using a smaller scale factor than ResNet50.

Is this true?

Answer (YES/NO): NO